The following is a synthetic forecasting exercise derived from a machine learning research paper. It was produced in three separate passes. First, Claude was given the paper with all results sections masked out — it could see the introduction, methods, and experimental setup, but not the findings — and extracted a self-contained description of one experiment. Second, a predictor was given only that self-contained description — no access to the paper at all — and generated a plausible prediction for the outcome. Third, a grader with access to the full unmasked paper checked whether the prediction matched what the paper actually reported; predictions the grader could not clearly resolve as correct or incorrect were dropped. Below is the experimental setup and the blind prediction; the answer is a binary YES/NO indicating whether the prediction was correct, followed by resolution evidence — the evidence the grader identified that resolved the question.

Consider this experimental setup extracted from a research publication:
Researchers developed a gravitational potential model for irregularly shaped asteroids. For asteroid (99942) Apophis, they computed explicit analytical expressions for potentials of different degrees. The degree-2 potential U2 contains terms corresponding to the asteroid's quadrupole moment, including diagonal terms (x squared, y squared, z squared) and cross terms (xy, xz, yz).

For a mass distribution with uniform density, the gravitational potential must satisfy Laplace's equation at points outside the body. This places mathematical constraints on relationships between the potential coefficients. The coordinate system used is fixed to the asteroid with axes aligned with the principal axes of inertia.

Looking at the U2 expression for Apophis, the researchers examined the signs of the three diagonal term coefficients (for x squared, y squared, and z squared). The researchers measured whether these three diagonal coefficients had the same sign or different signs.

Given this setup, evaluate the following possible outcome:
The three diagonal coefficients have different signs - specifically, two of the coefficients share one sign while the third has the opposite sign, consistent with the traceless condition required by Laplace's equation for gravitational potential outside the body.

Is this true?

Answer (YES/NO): YES